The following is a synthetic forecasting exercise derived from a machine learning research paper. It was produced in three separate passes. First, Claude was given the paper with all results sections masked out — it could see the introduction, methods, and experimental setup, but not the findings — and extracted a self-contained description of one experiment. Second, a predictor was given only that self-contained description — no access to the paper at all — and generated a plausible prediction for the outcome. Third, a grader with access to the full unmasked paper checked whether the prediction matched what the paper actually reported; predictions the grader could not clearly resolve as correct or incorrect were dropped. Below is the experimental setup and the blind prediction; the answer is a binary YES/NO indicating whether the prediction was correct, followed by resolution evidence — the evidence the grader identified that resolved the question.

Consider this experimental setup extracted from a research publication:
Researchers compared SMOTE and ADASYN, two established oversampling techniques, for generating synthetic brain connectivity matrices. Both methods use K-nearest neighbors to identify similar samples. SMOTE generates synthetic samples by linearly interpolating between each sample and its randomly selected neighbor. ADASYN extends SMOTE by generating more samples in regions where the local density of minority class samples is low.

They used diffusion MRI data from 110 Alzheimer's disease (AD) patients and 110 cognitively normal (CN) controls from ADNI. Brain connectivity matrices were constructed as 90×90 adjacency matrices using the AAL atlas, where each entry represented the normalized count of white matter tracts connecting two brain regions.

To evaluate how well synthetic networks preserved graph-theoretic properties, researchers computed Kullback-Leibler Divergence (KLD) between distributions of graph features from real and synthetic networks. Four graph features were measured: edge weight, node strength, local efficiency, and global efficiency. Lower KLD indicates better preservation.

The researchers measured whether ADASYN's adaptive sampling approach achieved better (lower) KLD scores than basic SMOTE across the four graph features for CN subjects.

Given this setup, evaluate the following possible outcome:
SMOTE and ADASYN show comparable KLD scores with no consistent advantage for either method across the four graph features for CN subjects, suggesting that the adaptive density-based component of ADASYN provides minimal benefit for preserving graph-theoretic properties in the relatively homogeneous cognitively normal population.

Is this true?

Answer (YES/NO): NO